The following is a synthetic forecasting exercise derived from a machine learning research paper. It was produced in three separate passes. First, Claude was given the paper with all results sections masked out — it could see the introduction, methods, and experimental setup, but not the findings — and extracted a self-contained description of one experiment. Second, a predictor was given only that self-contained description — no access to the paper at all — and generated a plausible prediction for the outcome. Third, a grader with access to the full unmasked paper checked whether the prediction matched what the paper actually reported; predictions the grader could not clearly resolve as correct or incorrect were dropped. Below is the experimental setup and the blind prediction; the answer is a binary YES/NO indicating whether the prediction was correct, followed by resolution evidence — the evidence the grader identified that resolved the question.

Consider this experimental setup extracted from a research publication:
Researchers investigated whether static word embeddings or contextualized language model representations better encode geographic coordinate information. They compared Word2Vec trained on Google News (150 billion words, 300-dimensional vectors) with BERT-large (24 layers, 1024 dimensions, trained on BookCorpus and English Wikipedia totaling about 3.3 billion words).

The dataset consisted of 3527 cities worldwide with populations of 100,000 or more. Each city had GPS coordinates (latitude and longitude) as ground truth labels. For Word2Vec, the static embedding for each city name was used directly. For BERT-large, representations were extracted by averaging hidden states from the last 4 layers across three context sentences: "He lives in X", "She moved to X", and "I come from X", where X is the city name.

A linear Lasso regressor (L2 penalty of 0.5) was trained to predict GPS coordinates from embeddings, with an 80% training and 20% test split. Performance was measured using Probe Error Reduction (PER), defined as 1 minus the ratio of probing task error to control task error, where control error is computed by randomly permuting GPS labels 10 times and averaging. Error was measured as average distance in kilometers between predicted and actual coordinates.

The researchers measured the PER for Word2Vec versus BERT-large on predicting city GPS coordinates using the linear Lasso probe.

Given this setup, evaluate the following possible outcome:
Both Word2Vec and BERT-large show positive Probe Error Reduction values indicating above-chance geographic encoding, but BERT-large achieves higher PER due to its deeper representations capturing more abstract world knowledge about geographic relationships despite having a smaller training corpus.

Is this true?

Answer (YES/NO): YES